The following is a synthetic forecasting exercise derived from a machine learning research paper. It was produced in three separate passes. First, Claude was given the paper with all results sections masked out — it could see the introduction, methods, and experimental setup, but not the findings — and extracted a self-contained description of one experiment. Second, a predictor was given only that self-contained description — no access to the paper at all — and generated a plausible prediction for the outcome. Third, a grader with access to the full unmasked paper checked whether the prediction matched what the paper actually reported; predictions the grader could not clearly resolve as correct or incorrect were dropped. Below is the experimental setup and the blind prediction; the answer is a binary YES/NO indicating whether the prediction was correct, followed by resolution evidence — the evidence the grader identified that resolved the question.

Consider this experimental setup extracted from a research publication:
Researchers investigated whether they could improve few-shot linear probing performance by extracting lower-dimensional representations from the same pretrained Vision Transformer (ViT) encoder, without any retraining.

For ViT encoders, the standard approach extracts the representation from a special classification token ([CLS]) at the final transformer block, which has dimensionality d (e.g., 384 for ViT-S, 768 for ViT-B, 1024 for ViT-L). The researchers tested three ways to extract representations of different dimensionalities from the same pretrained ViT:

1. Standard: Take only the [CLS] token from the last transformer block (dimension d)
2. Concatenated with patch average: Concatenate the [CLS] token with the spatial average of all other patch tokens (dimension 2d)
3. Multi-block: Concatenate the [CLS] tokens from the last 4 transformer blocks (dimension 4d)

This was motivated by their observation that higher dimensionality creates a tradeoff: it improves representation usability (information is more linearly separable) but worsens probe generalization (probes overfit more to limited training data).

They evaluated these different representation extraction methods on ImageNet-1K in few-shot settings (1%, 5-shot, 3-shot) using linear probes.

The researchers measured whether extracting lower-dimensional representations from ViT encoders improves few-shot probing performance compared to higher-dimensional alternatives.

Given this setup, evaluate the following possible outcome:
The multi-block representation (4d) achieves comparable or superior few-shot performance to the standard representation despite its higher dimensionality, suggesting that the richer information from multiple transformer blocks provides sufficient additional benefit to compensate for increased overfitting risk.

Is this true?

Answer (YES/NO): NO